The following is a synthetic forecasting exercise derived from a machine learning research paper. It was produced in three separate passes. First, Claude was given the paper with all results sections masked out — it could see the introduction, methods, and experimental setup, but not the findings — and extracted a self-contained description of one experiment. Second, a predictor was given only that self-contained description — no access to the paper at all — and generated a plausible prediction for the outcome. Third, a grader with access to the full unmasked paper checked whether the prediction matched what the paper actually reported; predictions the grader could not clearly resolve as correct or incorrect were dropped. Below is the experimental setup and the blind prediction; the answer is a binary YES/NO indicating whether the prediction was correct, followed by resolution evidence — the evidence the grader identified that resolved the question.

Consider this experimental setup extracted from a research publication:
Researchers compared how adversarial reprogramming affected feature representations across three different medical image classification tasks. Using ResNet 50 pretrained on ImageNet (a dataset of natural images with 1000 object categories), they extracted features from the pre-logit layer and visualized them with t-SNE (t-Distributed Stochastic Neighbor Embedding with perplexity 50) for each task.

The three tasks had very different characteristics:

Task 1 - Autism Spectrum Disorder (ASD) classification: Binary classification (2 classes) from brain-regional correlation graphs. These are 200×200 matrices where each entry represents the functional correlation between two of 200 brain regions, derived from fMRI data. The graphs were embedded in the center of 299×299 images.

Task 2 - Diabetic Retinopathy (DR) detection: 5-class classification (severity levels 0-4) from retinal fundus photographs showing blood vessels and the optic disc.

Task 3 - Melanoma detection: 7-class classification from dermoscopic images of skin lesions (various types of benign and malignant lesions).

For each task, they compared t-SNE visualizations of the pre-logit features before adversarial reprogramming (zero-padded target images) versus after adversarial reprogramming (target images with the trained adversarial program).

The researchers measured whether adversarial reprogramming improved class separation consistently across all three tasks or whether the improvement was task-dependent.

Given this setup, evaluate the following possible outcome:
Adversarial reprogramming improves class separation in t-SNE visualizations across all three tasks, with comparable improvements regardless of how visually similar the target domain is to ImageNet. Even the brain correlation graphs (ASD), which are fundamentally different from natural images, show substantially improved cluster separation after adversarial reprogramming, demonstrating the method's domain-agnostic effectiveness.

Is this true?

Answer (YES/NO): YES